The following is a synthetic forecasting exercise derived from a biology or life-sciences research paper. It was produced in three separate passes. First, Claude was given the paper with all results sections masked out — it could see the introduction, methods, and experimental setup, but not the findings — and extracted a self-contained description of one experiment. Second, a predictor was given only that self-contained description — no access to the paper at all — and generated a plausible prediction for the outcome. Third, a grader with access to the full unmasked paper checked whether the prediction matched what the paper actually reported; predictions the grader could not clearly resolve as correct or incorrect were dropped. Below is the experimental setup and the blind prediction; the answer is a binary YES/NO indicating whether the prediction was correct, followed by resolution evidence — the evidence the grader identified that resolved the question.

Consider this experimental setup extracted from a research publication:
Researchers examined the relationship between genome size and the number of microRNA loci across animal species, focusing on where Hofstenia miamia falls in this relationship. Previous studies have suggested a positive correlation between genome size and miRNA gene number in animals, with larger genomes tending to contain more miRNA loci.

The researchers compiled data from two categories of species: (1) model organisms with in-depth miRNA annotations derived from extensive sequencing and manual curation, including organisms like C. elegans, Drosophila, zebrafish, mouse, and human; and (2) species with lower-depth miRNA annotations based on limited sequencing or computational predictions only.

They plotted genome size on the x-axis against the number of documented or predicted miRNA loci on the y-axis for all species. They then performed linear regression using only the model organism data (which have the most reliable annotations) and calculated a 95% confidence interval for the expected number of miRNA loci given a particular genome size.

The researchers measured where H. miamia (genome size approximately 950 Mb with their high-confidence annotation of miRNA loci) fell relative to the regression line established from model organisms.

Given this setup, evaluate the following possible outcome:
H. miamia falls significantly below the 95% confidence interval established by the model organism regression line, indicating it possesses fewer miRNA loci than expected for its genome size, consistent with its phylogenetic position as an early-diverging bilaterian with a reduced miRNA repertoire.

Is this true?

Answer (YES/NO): NO